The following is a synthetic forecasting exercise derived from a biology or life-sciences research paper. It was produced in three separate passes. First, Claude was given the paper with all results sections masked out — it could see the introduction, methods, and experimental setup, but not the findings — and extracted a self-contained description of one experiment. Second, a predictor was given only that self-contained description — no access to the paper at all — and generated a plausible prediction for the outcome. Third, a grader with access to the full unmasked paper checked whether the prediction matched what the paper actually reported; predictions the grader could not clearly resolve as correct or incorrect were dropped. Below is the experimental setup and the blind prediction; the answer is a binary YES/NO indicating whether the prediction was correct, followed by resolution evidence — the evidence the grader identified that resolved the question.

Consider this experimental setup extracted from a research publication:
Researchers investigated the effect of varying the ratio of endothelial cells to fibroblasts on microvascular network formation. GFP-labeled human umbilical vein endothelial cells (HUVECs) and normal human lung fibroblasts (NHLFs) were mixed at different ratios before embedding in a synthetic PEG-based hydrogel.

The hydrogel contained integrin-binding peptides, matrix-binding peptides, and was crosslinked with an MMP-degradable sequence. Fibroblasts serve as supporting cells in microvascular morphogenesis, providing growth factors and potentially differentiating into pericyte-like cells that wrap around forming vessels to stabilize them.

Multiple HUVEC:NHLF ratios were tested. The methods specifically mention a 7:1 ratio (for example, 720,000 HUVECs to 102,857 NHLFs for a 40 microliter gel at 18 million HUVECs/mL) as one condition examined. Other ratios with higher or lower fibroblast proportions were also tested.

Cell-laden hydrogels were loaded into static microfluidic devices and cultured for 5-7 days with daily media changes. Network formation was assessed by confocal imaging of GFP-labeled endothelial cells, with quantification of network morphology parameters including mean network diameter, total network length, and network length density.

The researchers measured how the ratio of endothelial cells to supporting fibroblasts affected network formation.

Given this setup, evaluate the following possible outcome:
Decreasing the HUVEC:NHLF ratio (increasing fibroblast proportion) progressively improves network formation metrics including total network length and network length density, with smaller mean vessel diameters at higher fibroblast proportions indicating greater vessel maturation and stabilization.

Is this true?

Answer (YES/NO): NO